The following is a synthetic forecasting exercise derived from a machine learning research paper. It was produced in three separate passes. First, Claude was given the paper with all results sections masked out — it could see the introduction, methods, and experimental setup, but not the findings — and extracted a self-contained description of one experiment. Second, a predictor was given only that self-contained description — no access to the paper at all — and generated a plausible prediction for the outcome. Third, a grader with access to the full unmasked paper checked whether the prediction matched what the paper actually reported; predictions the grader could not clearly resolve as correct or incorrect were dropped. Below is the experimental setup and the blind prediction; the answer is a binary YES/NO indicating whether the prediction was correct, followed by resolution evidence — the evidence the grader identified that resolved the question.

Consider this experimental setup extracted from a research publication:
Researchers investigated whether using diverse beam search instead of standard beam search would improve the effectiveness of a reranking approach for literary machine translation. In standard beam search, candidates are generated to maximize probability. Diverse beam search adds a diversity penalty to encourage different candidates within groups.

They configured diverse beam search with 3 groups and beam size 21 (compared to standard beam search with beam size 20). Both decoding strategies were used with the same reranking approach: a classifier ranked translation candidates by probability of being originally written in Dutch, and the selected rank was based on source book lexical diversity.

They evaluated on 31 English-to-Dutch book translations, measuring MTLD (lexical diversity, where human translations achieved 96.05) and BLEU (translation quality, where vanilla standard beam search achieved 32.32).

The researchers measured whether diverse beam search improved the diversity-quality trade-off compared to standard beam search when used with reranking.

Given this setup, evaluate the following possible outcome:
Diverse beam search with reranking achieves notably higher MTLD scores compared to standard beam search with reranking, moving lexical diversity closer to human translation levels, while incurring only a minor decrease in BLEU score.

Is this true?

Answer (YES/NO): NO